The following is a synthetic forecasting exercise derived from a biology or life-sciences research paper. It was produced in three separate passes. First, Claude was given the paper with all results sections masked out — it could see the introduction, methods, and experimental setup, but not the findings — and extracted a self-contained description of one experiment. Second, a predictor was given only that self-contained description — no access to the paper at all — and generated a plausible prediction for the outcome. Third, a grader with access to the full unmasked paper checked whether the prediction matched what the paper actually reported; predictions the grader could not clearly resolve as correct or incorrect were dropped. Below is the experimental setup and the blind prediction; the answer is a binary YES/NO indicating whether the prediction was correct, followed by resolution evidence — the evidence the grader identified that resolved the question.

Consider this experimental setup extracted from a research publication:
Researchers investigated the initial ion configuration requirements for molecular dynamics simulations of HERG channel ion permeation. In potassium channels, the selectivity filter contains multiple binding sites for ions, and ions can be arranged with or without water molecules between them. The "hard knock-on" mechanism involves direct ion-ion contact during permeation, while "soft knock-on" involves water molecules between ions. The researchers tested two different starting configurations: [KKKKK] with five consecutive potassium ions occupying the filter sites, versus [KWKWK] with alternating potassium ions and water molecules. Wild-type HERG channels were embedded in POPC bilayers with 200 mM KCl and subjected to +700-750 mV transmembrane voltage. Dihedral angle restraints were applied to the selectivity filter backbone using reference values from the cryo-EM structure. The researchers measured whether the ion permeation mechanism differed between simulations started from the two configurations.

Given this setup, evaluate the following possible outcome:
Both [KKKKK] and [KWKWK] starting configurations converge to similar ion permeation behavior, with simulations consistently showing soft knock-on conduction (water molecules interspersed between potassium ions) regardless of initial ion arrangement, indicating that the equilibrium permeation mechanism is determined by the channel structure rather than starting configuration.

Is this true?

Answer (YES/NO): YES